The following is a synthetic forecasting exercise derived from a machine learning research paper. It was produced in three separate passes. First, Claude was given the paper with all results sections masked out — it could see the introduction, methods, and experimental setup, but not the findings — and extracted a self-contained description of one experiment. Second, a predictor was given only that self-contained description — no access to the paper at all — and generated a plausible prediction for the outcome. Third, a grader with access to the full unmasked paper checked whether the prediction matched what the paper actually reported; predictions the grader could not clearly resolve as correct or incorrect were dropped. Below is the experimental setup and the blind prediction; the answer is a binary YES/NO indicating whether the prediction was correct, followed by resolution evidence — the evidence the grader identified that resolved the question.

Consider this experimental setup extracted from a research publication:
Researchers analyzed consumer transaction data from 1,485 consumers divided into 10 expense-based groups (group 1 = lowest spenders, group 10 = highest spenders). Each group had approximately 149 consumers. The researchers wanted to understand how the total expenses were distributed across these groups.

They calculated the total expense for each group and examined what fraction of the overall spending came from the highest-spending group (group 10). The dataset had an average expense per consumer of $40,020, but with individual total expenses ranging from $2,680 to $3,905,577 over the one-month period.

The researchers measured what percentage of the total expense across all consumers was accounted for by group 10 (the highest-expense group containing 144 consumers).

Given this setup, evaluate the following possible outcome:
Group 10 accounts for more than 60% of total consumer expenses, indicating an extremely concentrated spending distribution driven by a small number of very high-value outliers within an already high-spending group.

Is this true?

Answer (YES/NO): NO